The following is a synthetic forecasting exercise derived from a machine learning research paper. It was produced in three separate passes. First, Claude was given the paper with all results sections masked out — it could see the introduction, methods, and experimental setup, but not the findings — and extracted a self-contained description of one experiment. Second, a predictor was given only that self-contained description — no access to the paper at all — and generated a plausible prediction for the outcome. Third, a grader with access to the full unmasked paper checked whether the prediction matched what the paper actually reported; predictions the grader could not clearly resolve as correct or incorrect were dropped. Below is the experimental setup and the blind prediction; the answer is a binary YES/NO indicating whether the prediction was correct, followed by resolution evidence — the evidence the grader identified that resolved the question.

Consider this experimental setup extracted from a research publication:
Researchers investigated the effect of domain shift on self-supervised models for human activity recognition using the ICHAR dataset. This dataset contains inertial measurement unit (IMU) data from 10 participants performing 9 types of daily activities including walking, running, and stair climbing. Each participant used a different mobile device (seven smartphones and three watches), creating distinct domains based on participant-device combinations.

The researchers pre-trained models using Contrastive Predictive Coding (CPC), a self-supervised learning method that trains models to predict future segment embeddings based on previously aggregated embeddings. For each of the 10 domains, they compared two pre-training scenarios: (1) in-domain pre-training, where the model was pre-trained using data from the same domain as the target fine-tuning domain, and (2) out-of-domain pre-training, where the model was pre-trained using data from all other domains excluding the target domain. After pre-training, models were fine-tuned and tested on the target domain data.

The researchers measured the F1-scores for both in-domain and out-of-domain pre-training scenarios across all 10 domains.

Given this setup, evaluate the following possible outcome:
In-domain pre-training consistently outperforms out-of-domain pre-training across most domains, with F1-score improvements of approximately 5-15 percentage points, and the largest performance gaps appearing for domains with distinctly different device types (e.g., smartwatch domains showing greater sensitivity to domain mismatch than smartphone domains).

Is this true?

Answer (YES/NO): NO